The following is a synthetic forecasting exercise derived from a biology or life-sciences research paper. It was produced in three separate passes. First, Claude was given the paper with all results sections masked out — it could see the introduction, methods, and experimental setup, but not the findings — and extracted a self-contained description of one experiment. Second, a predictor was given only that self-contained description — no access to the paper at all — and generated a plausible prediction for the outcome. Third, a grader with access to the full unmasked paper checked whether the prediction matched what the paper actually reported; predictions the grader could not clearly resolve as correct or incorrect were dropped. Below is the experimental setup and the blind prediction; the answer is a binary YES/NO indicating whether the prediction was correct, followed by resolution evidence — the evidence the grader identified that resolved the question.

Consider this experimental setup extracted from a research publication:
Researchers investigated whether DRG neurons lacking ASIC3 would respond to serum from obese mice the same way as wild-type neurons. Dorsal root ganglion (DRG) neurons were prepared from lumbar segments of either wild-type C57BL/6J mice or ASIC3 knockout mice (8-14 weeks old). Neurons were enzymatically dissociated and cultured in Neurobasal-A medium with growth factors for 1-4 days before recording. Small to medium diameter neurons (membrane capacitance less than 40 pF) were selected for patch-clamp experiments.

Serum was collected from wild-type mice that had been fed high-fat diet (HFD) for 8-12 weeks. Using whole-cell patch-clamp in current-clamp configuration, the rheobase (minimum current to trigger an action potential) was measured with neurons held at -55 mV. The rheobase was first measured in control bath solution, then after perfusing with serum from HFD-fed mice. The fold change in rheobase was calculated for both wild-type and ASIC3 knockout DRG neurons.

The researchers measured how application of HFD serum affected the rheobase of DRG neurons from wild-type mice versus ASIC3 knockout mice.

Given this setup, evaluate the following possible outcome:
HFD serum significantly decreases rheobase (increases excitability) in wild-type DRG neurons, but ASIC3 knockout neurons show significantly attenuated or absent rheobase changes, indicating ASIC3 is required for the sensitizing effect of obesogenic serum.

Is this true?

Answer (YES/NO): YES